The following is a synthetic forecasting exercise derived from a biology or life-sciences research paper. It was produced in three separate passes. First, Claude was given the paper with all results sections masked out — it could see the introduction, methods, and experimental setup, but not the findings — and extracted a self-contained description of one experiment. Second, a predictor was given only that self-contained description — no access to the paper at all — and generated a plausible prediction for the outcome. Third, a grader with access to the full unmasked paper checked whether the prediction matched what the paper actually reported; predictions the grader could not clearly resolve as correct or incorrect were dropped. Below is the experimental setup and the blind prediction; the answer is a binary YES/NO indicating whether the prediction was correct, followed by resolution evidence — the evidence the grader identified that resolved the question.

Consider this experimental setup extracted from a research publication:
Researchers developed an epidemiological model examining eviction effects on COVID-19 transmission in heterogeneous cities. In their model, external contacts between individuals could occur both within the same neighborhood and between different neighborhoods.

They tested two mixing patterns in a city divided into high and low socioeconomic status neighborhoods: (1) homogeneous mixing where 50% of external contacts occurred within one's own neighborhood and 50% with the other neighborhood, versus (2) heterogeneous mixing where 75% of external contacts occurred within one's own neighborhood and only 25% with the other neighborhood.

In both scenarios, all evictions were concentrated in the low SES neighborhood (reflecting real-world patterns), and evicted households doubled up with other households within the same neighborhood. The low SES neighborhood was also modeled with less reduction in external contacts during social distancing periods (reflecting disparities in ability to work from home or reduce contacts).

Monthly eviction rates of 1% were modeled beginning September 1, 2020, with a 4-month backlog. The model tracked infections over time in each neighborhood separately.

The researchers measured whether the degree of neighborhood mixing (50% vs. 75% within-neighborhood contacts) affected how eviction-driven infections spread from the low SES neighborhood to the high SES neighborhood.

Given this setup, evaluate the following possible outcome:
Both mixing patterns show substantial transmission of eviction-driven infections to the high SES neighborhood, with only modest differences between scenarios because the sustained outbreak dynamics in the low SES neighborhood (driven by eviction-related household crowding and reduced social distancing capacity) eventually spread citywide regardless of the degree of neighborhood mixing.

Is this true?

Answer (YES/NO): NO